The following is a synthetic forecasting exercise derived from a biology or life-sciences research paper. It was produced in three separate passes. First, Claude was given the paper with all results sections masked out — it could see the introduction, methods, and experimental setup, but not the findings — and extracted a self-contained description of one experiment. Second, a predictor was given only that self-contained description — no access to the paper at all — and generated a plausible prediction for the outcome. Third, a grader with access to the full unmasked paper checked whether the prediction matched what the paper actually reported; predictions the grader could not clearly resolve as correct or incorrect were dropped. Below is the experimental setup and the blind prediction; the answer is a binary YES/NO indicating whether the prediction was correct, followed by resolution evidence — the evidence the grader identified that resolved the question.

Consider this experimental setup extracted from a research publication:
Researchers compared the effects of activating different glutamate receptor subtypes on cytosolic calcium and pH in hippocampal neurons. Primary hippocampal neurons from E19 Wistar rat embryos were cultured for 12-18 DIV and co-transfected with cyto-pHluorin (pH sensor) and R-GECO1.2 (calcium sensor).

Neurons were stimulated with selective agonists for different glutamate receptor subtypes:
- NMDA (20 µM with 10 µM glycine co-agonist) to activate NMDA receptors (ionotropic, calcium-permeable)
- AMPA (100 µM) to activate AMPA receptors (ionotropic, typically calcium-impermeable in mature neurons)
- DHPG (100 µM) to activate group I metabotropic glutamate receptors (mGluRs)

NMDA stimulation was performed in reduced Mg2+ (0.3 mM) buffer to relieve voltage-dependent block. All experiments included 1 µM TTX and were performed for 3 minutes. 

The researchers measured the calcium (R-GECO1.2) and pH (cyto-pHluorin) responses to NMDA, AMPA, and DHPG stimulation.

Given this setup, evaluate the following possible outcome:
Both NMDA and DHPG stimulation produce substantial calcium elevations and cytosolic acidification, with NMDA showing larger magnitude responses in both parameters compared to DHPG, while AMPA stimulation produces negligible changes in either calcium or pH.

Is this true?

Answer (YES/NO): NO